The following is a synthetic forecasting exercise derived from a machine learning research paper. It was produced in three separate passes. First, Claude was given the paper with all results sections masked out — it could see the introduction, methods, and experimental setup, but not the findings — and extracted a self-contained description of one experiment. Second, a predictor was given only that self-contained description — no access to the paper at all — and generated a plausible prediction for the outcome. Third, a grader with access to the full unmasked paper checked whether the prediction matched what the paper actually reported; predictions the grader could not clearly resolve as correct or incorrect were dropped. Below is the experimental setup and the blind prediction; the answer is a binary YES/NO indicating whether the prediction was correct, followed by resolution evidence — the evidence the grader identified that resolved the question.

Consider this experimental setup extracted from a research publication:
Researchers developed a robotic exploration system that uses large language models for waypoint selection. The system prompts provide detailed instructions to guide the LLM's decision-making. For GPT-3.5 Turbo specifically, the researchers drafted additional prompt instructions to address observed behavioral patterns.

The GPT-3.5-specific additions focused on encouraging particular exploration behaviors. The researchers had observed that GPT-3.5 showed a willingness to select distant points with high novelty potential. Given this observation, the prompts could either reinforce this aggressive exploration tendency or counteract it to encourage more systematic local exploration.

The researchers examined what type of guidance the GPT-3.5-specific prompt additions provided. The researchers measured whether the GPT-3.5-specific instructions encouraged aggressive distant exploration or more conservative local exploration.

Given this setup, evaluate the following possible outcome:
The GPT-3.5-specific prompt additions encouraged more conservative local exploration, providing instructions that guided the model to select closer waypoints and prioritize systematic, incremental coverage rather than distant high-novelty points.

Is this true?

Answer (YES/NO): NO